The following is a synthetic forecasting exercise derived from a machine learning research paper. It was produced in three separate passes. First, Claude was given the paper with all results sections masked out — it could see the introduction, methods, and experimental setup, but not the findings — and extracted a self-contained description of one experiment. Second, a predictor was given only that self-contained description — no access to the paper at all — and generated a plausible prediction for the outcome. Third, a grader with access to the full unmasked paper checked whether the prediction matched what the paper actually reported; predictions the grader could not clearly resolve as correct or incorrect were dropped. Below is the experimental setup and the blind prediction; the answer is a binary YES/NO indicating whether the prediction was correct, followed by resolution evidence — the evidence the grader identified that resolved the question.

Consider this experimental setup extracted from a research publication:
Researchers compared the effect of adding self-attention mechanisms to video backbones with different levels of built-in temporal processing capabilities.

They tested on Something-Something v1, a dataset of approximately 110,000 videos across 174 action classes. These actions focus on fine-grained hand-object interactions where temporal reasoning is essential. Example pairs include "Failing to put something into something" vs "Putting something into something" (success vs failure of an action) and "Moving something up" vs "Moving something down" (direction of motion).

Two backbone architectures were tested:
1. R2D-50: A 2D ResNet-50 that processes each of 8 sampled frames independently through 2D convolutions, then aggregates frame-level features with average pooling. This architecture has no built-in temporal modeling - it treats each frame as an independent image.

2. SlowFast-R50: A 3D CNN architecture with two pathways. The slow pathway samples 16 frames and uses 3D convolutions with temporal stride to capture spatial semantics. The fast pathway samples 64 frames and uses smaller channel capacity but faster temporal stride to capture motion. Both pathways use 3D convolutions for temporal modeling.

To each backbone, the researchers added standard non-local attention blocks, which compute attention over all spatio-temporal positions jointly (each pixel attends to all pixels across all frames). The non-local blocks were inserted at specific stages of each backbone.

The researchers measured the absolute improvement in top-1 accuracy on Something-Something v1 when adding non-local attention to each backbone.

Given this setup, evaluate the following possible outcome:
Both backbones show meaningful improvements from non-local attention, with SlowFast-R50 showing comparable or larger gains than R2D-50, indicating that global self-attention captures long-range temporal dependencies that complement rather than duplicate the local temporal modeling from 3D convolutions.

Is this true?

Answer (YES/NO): NO